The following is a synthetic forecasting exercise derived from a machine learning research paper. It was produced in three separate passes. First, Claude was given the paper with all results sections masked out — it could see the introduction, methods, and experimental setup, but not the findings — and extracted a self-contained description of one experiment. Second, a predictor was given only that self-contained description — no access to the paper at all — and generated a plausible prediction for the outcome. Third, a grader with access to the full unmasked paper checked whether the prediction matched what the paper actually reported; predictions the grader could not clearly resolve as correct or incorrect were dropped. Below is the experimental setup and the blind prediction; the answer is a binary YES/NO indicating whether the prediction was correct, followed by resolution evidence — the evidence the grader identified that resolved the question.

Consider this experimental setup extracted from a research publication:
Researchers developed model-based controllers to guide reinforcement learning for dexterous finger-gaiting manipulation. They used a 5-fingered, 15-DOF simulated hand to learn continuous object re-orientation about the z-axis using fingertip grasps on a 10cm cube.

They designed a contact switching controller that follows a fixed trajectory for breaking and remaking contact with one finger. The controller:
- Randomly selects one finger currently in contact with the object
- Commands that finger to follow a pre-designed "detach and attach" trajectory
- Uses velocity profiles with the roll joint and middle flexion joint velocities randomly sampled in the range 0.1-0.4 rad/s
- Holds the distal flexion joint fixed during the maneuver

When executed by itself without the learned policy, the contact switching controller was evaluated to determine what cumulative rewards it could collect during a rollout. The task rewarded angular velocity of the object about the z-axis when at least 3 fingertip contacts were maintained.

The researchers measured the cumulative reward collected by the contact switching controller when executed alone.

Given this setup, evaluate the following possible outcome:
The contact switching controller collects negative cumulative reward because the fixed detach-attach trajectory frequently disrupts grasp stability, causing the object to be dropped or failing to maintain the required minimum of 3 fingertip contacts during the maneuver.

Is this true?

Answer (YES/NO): NO